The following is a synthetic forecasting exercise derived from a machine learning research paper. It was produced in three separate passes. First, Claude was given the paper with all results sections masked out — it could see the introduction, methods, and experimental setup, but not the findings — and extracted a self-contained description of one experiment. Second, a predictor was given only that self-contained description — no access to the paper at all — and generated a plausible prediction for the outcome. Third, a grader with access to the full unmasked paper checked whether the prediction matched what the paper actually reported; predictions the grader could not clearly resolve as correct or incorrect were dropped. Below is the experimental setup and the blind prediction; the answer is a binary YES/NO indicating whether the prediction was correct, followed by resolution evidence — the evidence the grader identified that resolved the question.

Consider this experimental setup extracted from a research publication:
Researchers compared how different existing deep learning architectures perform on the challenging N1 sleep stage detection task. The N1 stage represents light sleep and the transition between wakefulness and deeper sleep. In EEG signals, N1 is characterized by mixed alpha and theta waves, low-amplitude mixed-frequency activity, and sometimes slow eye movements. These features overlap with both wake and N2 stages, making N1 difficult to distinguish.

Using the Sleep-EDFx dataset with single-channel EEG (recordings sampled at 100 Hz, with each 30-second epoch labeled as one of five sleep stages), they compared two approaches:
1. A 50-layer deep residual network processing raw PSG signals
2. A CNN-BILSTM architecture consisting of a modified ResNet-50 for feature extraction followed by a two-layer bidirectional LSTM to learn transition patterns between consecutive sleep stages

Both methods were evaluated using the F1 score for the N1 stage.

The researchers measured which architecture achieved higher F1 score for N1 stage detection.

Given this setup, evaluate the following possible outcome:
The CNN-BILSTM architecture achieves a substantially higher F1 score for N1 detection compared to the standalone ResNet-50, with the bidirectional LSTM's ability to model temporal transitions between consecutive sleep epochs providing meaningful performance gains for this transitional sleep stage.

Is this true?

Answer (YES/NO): NO